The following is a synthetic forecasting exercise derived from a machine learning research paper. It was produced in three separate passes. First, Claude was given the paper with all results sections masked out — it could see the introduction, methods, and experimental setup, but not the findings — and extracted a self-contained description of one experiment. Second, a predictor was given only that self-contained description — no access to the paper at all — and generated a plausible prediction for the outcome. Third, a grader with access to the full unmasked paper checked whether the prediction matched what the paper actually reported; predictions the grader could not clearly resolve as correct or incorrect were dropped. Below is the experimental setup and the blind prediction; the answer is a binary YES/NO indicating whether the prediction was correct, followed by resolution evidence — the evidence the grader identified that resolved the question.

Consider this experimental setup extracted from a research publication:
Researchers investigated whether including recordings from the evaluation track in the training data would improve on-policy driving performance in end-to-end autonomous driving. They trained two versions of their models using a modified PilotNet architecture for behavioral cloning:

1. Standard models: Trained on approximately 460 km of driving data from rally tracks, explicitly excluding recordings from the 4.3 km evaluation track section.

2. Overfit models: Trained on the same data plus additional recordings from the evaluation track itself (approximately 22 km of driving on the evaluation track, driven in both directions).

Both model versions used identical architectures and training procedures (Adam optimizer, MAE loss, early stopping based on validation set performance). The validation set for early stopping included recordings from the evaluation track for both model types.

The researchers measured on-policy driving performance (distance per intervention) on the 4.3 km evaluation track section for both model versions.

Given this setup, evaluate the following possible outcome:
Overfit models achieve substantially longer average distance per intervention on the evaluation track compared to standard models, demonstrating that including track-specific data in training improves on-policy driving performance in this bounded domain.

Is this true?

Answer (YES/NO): NO